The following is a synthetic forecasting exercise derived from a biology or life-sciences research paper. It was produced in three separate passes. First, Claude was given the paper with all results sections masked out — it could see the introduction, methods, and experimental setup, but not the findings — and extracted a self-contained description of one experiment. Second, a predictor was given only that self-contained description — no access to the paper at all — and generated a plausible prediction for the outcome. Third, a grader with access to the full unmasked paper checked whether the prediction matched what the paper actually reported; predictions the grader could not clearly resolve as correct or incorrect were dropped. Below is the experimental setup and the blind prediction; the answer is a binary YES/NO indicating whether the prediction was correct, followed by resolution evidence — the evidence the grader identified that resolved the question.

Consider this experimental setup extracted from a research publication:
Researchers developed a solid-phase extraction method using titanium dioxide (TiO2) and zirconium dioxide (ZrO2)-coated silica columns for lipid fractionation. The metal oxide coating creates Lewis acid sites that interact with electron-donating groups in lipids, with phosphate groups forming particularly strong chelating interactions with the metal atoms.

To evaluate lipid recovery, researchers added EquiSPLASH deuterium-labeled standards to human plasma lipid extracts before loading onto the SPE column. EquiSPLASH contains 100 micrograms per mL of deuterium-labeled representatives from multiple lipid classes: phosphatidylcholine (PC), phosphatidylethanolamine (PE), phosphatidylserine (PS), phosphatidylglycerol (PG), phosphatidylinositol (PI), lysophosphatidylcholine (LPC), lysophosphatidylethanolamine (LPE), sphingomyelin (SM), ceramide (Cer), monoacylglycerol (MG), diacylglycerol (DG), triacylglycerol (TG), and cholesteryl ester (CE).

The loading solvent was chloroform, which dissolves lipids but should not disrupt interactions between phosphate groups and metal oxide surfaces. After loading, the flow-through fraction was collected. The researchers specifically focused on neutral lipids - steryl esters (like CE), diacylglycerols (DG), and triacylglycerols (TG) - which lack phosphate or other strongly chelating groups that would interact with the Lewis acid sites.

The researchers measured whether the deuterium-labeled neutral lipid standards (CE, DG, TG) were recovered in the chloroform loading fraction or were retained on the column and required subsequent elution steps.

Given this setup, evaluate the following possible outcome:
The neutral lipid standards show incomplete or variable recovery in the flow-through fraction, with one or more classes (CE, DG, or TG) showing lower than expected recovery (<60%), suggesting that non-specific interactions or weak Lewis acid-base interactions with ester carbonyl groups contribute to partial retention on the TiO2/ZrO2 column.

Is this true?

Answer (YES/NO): NO